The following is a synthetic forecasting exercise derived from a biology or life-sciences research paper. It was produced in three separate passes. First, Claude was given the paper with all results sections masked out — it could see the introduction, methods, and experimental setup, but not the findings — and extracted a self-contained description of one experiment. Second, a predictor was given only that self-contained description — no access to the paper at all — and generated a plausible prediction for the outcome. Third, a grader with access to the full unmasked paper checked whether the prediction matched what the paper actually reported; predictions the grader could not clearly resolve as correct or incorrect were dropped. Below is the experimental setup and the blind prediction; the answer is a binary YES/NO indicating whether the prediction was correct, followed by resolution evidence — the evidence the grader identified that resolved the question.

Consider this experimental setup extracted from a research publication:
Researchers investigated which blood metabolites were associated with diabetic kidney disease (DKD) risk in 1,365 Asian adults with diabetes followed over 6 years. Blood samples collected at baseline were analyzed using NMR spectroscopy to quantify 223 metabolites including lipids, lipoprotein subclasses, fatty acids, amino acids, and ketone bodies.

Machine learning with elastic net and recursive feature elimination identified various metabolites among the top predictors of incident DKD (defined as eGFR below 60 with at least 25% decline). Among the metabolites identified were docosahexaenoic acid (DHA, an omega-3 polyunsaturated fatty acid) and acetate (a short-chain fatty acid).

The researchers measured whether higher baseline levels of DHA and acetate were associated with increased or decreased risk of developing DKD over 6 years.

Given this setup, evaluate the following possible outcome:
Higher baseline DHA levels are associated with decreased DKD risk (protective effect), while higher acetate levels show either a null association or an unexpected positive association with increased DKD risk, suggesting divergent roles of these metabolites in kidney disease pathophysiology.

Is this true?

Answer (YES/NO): NO